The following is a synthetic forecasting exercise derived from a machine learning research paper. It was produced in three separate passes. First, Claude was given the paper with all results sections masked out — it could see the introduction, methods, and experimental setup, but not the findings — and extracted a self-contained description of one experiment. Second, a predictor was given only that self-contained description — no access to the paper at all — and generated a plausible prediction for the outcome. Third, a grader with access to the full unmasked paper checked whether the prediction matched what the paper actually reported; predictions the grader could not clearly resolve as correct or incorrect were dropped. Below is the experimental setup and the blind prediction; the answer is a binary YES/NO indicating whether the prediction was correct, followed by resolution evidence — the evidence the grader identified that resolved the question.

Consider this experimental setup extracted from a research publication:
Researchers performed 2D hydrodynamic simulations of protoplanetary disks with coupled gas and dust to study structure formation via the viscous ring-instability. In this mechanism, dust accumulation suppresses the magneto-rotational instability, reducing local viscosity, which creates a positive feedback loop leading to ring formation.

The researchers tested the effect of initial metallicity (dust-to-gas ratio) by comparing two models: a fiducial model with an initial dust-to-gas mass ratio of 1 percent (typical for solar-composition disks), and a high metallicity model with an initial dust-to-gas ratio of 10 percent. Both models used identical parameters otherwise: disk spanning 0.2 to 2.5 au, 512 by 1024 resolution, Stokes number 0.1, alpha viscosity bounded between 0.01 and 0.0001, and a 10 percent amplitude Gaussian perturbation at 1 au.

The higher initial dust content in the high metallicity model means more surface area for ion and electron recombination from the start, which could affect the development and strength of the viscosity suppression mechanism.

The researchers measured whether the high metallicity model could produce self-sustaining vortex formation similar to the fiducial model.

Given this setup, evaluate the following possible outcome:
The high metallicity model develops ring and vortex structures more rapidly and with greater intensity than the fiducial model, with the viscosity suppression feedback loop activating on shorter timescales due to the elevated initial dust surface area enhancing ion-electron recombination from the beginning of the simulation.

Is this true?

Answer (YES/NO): NO